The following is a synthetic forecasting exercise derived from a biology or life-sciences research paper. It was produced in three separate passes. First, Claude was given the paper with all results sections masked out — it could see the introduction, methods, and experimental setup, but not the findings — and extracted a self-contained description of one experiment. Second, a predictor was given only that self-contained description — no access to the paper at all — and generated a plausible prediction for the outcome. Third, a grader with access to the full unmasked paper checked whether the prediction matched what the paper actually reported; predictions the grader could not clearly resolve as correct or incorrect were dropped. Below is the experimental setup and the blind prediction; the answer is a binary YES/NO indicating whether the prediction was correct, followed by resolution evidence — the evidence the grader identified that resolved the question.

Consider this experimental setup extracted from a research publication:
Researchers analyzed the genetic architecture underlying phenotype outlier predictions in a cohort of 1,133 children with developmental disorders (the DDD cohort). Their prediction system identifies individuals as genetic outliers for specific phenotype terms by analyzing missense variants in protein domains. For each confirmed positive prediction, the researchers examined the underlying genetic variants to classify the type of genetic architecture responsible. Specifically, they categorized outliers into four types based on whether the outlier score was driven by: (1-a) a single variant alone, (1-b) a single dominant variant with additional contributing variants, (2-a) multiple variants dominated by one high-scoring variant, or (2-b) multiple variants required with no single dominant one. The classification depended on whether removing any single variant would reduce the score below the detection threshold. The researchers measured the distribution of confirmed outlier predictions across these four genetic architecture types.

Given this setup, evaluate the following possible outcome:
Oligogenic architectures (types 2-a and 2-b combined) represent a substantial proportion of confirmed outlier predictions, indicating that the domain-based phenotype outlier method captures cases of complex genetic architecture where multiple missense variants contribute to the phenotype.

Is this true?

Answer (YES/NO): YES